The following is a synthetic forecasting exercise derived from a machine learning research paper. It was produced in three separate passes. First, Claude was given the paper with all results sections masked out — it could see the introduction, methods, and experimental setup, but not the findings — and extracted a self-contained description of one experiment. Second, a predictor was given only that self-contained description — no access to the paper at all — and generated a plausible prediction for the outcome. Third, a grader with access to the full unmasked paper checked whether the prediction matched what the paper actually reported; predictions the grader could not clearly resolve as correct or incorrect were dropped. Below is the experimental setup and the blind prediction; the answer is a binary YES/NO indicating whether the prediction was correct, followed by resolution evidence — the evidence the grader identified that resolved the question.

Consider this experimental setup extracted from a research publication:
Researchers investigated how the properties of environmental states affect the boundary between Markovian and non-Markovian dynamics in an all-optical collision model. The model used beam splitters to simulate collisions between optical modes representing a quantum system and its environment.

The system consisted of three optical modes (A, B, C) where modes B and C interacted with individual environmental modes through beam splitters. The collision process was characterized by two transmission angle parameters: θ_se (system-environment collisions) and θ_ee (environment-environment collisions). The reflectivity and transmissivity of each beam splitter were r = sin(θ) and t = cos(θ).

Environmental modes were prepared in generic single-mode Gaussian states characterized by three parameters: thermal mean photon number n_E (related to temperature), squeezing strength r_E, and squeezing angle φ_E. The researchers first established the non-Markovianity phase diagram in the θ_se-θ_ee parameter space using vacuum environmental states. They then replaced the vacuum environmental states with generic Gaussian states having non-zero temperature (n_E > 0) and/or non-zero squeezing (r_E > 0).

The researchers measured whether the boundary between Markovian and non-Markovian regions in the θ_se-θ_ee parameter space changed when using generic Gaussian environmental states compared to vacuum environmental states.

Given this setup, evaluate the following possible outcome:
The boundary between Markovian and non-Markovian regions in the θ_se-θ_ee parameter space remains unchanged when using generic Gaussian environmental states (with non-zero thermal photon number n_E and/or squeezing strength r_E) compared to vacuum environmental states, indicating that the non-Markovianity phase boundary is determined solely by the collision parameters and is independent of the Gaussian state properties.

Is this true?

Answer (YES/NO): YES